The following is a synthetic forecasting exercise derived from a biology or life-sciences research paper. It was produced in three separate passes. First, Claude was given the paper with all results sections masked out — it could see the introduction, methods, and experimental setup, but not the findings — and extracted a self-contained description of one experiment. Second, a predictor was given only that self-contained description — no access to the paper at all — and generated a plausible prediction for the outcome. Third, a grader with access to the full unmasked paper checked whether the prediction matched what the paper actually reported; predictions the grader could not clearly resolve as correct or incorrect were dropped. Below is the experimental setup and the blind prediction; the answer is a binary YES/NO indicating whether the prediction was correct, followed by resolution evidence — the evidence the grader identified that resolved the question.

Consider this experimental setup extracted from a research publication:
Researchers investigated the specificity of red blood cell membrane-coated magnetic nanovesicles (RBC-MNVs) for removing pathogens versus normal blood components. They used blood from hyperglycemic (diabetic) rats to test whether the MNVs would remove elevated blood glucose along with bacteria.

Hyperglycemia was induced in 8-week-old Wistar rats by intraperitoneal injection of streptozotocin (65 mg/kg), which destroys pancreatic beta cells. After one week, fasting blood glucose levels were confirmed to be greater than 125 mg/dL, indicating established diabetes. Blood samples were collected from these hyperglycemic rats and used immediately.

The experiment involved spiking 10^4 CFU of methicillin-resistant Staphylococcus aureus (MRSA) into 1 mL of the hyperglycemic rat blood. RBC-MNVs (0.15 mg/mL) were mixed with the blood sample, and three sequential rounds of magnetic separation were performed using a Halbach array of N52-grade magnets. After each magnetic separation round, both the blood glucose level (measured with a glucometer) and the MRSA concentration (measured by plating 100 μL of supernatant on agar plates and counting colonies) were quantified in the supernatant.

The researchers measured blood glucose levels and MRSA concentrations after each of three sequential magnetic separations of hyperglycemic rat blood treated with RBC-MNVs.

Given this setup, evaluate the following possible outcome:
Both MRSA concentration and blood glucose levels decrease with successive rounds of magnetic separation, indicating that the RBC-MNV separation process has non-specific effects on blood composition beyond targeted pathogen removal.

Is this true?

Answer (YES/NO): NO